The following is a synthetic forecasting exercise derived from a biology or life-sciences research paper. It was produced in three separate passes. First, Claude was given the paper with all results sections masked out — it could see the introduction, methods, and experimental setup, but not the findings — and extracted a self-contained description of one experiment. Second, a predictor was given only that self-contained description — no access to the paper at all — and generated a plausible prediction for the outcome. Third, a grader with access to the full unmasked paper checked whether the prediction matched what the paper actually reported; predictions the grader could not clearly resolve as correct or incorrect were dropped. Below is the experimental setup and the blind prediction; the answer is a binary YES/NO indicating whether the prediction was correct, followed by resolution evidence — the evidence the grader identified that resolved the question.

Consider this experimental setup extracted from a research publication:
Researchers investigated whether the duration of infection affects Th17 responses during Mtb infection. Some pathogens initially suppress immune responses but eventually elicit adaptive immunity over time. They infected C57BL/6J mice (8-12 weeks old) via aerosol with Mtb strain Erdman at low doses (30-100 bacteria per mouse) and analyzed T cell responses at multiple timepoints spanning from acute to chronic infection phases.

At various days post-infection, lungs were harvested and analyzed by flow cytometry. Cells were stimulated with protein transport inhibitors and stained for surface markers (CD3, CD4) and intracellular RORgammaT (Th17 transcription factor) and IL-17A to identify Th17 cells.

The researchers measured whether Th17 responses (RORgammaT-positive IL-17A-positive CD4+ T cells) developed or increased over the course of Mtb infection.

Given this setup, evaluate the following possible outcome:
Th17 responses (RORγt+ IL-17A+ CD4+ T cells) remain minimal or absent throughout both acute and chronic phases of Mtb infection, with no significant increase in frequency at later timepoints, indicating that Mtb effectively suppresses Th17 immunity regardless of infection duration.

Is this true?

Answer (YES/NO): YES